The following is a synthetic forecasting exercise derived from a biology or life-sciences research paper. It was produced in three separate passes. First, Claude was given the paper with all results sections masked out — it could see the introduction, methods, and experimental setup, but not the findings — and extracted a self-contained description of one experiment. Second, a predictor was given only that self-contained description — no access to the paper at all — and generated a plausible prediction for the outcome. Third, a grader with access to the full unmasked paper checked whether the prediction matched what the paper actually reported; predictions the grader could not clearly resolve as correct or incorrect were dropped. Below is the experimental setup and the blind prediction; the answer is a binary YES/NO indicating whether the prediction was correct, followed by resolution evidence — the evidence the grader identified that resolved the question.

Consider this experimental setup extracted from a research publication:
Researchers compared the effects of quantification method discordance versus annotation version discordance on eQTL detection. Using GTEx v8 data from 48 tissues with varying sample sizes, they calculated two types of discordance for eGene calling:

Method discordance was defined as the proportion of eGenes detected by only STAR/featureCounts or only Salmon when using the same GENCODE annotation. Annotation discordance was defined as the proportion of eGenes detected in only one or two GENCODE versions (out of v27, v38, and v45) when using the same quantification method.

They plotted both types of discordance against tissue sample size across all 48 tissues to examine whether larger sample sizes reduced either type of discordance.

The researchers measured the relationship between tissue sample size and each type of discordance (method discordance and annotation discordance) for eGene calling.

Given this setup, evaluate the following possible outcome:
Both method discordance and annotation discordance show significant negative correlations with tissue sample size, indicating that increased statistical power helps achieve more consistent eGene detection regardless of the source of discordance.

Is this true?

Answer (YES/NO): YES